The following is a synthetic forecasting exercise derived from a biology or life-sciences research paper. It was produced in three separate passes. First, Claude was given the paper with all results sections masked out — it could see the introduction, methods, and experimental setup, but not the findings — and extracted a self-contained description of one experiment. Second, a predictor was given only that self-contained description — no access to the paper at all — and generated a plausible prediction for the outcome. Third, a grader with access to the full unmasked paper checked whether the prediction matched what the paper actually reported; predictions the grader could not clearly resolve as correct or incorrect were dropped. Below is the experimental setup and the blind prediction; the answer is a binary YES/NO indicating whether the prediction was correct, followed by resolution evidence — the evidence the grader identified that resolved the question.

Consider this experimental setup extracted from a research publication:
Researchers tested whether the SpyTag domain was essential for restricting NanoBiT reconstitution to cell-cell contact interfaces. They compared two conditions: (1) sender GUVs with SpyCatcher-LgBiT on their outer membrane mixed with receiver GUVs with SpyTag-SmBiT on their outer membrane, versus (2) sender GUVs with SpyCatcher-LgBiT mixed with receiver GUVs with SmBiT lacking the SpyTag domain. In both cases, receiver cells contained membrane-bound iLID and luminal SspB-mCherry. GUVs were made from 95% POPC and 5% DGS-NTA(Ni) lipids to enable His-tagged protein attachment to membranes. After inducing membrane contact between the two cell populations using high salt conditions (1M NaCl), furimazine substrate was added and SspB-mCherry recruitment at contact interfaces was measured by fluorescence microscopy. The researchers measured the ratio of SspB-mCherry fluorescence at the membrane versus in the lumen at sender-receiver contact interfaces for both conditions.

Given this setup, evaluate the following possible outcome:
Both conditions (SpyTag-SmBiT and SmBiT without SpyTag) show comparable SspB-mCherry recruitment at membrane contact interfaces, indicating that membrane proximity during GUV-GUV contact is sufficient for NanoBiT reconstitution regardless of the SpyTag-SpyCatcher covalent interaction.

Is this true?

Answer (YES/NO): NO